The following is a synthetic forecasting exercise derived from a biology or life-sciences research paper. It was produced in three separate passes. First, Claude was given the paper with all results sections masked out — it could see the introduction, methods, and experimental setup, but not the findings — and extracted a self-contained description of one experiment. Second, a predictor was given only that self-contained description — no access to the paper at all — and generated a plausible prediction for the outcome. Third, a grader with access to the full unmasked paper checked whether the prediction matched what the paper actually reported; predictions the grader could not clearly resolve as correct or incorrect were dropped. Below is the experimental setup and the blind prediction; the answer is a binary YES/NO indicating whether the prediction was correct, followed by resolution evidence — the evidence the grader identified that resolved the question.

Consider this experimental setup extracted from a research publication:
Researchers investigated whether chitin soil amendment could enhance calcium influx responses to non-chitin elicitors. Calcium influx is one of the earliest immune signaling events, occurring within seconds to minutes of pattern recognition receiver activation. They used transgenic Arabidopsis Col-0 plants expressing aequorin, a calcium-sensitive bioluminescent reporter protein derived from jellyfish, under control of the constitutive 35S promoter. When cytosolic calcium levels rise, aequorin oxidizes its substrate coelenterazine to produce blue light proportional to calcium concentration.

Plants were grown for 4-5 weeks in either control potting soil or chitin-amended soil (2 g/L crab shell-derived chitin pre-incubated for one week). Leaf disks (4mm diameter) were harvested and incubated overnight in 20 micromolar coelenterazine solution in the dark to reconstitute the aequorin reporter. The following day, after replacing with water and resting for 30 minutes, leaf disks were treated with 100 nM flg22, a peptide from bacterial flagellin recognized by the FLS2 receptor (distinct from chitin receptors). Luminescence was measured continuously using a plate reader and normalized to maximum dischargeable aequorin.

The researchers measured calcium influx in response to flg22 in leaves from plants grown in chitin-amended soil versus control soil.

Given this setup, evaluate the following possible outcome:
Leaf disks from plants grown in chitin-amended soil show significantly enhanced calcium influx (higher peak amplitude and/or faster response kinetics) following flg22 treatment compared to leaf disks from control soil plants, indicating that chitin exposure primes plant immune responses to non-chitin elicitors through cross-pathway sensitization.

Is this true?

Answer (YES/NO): YES